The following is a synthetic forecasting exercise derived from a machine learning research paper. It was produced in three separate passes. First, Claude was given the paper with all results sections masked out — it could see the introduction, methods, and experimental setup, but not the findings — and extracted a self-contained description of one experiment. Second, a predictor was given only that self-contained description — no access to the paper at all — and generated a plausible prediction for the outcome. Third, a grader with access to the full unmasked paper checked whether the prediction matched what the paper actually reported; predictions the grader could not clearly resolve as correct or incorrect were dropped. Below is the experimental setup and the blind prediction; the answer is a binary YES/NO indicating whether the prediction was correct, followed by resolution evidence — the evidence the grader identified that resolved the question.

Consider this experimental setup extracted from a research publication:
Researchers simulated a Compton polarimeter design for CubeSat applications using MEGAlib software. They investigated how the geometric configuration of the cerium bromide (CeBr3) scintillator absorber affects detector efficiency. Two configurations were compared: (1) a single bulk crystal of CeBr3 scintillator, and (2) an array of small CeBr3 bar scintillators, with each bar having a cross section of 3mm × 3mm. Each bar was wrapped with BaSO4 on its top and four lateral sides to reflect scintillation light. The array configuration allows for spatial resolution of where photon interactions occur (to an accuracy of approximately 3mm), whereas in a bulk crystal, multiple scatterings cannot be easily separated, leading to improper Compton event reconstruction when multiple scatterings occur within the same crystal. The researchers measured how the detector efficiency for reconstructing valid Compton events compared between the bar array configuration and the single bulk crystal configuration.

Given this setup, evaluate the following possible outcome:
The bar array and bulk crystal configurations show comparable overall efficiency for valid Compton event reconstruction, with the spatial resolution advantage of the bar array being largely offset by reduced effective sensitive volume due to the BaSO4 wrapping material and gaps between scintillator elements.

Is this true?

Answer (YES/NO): NO